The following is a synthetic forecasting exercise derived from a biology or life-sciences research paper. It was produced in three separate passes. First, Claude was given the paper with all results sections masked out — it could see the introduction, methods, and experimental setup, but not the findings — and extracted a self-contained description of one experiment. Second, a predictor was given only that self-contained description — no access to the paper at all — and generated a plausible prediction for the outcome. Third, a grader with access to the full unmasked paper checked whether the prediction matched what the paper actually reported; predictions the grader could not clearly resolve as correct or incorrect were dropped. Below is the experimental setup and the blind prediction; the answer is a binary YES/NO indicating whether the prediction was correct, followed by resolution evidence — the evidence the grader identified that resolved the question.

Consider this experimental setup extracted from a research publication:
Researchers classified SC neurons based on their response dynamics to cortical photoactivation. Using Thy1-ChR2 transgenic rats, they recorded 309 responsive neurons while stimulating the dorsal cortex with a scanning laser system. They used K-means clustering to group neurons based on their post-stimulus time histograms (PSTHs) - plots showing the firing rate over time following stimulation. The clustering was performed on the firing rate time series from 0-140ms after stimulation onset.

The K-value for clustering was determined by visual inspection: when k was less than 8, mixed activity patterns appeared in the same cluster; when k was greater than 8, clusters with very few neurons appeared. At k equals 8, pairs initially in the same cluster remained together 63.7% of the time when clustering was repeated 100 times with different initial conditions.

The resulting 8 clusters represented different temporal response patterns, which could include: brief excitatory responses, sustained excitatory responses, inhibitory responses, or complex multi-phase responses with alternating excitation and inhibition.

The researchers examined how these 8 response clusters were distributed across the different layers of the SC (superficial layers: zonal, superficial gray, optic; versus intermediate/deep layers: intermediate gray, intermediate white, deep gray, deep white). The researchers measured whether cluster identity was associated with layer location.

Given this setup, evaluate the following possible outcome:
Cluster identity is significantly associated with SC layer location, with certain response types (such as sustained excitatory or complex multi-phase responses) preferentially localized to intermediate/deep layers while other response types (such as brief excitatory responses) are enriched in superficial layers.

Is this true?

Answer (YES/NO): NO